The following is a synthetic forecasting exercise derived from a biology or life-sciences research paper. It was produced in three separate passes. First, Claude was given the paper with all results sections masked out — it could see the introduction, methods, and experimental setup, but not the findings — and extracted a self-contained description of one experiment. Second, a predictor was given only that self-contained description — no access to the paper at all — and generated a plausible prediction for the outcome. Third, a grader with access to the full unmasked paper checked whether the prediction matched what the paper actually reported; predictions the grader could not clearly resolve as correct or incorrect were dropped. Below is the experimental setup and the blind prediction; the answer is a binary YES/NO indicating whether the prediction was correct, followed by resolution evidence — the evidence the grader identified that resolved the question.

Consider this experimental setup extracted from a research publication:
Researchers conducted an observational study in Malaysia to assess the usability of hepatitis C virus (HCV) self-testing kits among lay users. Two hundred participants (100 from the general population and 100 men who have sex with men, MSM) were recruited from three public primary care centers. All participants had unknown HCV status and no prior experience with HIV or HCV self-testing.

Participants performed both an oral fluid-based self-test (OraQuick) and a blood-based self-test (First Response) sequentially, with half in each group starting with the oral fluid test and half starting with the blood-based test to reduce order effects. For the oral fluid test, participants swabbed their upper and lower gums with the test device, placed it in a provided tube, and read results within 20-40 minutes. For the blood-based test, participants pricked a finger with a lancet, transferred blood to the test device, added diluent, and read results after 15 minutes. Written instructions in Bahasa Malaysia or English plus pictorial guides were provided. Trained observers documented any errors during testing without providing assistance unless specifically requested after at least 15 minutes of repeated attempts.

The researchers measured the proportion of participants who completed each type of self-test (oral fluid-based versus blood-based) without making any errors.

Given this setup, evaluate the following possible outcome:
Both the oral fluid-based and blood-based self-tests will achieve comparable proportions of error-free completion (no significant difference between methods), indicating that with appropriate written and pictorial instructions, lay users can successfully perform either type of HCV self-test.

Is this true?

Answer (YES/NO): NO